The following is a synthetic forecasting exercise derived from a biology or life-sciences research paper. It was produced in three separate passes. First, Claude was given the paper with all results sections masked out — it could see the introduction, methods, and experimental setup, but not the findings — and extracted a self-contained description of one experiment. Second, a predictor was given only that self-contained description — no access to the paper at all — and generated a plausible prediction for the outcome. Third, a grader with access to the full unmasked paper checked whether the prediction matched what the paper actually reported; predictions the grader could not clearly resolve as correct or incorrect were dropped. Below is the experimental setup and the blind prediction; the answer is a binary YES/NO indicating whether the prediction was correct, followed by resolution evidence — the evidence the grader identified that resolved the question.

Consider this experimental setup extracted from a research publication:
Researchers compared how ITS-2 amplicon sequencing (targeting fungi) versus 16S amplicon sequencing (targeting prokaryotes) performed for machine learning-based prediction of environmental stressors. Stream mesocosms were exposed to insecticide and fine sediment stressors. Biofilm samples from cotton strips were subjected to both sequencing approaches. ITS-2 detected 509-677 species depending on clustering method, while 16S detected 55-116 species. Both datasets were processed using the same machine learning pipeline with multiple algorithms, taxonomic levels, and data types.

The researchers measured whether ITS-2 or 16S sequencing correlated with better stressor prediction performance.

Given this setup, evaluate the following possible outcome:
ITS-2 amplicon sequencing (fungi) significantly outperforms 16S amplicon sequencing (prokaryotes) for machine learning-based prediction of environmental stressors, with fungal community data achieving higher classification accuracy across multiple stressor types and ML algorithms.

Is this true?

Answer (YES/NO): NO